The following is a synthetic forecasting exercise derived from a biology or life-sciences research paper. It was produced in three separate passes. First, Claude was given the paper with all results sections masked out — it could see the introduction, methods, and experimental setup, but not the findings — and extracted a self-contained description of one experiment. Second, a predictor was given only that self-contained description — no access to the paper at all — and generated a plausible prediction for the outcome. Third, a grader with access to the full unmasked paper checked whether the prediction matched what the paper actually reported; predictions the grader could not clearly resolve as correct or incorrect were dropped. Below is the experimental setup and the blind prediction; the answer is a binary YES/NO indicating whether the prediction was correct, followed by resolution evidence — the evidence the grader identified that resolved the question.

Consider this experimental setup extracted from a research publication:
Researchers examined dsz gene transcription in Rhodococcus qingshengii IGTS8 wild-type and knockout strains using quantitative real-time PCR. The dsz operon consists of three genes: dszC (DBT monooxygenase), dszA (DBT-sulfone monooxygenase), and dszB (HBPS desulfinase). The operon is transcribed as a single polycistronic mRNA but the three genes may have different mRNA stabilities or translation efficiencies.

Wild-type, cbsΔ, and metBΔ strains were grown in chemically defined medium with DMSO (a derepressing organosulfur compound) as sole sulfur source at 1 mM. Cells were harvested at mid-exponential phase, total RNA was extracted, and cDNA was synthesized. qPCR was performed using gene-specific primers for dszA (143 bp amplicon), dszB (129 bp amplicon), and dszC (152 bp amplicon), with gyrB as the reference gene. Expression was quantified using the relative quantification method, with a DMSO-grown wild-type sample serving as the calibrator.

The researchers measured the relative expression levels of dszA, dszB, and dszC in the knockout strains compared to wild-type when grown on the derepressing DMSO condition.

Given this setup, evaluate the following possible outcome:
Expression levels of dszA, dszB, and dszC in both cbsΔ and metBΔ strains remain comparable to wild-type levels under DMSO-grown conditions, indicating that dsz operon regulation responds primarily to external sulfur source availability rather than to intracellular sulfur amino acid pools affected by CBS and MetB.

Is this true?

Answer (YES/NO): YES